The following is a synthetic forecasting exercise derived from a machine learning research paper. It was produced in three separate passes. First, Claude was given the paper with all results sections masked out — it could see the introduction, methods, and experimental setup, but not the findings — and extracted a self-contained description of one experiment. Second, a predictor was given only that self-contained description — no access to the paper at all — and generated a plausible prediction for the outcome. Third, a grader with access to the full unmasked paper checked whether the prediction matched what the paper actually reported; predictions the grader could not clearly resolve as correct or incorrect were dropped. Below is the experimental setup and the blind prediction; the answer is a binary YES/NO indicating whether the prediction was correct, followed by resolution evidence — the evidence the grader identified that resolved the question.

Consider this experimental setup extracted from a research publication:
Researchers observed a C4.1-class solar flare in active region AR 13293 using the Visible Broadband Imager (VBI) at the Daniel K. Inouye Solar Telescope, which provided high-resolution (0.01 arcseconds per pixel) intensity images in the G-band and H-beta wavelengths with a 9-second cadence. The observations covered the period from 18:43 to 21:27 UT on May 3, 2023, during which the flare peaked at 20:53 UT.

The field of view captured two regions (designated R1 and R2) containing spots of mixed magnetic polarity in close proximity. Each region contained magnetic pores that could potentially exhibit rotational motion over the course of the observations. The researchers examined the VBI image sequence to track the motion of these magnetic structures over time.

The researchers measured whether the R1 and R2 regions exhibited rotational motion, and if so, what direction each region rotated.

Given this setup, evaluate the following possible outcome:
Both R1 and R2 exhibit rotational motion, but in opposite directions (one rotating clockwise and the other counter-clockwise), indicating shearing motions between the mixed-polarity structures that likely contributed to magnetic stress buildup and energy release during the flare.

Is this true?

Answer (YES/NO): YES